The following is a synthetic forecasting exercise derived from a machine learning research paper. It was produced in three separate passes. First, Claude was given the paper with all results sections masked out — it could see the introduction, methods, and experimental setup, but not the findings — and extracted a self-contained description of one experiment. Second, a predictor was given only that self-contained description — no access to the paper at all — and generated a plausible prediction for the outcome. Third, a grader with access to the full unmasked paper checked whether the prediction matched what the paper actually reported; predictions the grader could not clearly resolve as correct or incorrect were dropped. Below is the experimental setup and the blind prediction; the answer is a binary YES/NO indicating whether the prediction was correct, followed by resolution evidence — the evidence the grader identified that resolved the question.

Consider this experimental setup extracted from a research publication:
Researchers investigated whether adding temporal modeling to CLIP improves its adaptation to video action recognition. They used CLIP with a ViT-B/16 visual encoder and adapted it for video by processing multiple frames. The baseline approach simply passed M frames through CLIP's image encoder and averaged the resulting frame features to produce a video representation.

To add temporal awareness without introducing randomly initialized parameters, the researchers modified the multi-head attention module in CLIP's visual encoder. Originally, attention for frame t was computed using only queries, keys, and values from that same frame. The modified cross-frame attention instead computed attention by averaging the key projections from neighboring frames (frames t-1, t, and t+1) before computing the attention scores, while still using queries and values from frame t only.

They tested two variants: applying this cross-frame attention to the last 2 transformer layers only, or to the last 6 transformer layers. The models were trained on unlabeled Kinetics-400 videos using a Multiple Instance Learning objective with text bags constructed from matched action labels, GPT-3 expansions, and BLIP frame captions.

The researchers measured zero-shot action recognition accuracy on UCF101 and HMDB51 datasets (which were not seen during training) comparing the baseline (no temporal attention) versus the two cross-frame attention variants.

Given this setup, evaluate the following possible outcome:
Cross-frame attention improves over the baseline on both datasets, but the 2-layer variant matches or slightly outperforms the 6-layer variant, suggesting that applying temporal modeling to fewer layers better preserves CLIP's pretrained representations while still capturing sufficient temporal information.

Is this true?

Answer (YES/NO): NO